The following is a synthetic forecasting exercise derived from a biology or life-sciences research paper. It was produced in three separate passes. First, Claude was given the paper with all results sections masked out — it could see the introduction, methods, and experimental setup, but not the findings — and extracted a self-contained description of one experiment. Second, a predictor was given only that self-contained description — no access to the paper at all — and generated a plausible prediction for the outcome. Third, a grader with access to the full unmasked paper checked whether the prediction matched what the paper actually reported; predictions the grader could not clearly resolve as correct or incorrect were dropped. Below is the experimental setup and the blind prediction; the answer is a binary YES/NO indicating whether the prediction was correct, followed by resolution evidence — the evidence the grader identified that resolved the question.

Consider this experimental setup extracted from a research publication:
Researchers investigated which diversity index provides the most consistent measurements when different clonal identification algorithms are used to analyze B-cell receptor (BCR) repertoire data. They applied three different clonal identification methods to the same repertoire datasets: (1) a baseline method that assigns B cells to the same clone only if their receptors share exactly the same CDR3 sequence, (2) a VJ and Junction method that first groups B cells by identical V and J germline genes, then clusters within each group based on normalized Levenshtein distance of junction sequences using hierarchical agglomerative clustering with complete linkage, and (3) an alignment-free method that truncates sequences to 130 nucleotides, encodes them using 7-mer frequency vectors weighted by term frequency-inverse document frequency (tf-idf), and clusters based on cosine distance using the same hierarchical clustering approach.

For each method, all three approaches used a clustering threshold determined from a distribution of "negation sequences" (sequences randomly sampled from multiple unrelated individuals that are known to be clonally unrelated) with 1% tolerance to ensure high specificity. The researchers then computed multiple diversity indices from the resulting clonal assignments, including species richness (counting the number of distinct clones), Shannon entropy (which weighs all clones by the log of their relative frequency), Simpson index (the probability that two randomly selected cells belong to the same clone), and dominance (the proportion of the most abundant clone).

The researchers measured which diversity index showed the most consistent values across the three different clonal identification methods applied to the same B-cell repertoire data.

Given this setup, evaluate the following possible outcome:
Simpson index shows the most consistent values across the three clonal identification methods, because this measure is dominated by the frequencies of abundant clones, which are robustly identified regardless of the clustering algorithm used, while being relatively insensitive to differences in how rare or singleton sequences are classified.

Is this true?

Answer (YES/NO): NO